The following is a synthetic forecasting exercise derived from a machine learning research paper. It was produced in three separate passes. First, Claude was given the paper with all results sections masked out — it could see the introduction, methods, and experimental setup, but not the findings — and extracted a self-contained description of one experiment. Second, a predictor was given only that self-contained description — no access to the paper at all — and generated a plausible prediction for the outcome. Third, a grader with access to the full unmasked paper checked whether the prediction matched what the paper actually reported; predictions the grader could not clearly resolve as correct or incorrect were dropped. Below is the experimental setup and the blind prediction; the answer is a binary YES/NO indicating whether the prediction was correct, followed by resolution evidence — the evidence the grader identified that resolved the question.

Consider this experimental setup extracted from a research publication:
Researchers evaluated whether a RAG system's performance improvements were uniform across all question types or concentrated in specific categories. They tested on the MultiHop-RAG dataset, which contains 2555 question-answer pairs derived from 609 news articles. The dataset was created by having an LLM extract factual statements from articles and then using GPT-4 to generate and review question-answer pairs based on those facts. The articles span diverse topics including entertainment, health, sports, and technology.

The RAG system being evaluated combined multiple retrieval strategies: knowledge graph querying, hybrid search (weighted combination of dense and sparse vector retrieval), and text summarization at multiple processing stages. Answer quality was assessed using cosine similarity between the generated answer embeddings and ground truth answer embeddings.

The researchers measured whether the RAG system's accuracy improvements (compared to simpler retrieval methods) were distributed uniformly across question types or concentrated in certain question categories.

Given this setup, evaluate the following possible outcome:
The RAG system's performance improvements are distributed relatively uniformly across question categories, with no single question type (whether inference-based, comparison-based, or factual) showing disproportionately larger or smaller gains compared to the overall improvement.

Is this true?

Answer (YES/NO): NO